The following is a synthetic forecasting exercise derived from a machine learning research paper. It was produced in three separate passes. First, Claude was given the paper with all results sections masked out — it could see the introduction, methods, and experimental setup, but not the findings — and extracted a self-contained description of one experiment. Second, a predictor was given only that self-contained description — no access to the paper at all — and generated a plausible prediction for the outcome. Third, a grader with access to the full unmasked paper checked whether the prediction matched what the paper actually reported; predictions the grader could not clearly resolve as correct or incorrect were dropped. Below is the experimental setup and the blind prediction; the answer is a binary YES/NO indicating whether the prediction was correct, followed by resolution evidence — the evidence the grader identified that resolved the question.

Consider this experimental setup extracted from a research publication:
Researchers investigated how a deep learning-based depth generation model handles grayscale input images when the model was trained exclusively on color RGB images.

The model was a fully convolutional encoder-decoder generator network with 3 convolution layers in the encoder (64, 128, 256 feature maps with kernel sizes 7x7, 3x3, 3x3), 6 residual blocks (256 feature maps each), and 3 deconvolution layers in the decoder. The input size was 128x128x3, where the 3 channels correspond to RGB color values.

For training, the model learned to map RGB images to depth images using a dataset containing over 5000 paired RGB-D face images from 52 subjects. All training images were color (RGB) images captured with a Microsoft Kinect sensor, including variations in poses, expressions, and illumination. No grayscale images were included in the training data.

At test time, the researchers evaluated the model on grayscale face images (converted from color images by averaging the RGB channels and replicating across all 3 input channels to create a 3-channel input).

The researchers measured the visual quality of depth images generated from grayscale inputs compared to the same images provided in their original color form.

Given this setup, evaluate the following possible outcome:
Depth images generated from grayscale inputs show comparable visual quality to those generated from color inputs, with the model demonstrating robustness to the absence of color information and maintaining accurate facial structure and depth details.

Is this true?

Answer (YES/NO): NO